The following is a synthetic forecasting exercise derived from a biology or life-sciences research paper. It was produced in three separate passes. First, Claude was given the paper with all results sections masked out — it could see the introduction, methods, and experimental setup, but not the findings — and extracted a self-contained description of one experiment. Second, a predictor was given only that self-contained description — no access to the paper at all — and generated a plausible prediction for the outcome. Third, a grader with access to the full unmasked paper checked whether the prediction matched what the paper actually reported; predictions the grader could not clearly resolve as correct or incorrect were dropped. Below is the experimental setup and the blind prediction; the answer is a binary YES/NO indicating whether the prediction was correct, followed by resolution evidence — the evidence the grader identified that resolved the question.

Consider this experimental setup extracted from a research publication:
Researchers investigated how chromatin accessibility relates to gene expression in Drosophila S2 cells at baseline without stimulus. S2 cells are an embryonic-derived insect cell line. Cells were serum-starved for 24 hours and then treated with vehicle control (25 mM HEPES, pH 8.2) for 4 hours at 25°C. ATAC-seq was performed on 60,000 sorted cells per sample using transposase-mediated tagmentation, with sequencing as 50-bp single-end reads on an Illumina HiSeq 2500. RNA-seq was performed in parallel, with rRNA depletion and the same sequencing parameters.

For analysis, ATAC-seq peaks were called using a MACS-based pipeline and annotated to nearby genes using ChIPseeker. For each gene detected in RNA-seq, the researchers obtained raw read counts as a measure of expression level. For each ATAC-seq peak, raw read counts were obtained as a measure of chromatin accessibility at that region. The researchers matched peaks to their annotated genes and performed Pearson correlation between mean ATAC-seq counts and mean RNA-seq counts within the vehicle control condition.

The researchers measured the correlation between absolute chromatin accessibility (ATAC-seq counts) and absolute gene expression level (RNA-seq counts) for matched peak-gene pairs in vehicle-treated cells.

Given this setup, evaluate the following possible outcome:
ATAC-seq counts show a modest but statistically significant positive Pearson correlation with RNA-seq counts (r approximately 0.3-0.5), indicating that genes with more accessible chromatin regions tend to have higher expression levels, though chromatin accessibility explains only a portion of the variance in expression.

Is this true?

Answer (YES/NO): NO